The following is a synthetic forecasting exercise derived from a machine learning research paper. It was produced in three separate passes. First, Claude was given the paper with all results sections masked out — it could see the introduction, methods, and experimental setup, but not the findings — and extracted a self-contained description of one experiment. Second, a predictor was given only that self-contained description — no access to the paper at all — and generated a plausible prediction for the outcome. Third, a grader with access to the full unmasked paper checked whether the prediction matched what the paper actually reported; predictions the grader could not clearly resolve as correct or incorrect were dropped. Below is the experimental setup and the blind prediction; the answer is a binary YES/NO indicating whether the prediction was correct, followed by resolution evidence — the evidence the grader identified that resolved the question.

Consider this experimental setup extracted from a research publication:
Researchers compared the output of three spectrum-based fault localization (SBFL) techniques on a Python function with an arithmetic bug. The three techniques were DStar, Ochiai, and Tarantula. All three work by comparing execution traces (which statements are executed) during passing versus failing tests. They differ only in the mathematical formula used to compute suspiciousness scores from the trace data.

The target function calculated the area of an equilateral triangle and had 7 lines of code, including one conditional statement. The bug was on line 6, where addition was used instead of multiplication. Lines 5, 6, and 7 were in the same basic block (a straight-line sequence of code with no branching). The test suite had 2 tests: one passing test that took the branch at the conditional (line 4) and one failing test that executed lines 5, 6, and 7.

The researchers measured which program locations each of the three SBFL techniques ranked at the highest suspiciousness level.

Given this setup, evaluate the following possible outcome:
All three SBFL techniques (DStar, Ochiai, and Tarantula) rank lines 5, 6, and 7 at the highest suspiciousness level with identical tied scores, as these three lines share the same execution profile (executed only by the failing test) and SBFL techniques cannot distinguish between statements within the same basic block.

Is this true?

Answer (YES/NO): YES